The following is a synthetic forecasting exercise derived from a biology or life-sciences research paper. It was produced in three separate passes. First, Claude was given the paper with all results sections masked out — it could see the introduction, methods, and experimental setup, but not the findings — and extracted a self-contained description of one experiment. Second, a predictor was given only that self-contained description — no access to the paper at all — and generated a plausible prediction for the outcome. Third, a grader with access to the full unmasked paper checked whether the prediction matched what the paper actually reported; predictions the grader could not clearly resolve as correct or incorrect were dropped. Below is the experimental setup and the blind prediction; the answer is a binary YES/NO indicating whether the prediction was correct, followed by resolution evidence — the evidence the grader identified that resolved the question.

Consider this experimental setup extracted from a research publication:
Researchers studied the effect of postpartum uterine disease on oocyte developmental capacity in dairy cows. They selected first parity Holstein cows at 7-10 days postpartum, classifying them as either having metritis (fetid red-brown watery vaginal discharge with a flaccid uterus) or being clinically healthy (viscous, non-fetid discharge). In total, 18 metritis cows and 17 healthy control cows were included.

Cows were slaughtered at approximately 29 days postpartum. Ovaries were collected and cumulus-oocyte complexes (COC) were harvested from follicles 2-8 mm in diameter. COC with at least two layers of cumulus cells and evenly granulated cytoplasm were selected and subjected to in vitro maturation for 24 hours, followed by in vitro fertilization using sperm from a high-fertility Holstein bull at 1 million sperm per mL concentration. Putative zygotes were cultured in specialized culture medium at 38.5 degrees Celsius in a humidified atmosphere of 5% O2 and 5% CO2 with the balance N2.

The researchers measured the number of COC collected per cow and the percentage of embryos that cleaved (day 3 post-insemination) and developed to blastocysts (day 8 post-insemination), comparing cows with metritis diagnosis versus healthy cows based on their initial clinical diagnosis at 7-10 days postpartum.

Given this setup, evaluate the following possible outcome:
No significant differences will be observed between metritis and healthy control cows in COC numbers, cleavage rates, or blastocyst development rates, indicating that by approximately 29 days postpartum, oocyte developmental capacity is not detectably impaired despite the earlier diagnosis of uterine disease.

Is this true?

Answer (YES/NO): YES